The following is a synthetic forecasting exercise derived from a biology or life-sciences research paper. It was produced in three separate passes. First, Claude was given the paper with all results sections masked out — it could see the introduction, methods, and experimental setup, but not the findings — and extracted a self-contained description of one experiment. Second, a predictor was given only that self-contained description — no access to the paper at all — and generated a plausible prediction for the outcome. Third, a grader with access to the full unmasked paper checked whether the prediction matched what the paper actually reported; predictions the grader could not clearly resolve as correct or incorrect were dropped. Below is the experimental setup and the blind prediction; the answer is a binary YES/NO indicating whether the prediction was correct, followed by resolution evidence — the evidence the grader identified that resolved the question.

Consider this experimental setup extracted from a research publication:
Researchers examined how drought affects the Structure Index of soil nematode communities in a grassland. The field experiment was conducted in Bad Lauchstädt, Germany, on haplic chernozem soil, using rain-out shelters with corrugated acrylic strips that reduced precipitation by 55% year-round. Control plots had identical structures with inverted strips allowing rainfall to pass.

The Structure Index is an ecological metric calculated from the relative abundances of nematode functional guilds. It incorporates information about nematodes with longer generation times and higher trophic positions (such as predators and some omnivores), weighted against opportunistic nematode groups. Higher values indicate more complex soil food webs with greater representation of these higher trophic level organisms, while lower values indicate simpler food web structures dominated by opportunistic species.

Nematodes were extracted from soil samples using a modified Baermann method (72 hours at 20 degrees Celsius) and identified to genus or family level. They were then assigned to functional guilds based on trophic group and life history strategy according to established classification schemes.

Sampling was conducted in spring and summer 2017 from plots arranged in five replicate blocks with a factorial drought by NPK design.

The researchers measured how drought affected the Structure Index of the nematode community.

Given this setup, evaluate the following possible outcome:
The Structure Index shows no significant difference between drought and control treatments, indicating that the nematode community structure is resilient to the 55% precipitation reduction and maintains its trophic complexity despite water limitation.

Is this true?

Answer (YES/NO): NO